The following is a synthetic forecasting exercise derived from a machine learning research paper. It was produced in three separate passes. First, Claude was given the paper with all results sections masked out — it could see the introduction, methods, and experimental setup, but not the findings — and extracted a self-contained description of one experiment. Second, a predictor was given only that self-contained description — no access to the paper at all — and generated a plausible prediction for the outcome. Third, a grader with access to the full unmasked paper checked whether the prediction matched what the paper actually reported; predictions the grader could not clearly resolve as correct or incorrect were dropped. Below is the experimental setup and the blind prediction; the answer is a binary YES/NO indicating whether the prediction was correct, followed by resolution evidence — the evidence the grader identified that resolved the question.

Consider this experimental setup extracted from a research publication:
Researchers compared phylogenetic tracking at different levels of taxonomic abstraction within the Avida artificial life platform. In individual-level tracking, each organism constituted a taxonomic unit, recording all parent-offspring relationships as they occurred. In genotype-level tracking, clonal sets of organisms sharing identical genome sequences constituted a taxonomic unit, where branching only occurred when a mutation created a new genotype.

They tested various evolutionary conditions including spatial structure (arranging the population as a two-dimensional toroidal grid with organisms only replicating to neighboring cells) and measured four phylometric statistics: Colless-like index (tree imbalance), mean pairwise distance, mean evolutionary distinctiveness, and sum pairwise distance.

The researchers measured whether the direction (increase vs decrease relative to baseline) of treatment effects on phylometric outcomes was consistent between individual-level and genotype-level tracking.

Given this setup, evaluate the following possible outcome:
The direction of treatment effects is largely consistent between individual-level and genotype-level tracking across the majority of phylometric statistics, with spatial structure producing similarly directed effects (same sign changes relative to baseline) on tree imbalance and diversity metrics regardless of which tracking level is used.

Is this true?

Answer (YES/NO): NO